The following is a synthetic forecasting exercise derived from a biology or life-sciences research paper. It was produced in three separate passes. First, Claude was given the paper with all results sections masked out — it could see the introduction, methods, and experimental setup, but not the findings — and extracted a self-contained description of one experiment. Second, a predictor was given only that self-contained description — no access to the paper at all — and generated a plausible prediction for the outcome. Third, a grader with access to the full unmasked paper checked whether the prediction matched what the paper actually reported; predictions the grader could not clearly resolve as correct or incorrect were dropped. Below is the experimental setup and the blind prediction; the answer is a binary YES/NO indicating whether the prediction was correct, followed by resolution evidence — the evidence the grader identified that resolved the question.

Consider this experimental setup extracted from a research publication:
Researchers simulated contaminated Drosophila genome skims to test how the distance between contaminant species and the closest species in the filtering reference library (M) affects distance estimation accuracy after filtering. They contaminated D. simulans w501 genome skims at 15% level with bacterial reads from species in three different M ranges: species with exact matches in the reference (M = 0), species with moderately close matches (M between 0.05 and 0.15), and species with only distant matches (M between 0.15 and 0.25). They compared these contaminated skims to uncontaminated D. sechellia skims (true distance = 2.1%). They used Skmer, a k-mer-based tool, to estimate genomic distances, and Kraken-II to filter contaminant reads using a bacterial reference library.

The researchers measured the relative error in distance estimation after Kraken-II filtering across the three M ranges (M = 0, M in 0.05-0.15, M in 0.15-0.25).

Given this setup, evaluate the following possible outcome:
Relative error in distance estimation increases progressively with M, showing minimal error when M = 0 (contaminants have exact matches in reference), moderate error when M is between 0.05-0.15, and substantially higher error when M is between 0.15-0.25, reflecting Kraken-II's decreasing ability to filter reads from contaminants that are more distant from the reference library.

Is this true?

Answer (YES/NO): YES